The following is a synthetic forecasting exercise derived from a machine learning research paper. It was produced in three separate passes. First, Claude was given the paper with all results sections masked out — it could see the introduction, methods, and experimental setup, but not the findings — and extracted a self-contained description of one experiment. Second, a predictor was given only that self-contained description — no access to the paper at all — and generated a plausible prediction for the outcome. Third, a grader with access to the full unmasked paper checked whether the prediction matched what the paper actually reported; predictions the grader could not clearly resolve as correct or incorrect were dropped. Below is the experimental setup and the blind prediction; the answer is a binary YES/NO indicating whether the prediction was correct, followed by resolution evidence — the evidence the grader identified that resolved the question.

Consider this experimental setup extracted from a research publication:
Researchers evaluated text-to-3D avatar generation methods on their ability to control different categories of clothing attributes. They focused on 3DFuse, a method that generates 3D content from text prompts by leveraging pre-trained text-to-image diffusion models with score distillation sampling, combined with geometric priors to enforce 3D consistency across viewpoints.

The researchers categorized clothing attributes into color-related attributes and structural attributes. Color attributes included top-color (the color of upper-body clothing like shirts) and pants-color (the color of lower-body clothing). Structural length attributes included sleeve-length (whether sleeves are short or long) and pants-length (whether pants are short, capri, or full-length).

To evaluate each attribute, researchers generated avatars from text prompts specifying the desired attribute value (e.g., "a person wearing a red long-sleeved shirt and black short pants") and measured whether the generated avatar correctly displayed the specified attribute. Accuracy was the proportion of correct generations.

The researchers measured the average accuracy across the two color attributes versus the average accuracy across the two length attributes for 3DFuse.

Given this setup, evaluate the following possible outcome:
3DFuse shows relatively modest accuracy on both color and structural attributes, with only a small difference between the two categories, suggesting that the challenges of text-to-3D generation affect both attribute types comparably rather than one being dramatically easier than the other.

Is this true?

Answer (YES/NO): YES